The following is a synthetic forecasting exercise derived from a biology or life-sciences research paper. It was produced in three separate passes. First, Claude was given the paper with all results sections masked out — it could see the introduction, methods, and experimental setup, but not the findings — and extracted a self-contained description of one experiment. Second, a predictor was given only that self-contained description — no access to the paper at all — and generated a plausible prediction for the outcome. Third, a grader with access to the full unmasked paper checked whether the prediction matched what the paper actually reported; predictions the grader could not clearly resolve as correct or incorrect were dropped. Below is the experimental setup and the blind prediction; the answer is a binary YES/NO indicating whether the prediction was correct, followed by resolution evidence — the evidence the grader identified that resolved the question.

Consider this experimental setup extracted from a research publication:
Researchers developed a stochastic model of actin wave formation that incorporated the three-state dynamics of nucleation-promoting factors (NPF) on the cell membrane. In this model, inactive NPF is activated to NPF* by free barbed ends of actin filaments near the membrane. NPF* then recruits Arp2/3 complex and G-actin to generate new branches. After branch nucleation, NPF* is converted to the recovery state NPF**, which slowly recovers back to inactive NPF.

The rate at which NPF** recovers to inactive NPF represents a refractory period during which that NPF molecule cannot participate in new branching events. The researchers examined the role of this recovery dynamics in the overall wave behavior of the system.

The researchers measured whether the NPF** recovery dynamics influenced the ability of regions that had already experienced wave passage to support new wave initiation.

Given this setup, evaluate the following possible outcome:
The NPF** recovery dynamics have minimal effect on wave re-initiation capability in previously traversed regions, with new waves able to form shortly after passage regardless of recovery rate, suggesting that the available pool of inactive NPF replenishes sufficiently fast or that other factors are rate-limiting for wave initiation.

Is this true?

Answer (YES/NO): NO